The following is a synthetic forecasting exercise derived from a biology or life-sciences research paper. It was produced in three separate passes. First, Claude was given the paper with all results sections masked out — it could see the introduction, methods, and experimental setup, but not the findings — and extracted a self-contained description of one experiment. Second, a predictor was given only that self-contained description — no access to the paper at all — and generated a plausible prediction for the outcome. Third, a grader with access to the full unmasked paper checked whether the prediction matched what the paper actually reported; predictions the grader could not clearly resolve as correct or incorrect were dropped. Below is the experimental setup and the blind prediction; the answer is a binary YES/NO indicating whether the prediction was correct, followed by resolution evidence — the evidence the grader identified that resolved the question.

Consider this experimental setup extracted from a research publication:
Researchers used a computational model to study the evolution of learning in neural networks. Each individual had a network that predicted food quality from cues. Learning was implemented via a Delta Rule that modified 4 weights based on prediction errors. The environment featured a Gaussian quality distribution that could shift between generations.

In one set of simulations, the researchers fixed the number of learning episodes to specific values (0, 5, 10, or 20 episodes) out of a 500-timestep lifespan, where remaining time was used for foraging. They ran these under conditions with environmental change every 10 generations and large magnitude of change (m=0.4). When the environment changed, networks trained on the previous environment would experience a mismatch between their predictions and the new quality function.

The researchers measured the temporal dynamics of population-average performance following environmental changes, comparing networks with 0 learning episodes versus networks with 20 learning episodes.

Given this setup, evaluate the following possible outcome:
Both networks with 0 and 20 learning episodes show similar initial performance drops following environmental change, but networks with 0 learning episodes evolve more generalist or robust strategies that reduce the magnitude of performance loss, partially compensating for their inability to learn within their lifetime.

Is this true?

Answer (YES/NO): NO